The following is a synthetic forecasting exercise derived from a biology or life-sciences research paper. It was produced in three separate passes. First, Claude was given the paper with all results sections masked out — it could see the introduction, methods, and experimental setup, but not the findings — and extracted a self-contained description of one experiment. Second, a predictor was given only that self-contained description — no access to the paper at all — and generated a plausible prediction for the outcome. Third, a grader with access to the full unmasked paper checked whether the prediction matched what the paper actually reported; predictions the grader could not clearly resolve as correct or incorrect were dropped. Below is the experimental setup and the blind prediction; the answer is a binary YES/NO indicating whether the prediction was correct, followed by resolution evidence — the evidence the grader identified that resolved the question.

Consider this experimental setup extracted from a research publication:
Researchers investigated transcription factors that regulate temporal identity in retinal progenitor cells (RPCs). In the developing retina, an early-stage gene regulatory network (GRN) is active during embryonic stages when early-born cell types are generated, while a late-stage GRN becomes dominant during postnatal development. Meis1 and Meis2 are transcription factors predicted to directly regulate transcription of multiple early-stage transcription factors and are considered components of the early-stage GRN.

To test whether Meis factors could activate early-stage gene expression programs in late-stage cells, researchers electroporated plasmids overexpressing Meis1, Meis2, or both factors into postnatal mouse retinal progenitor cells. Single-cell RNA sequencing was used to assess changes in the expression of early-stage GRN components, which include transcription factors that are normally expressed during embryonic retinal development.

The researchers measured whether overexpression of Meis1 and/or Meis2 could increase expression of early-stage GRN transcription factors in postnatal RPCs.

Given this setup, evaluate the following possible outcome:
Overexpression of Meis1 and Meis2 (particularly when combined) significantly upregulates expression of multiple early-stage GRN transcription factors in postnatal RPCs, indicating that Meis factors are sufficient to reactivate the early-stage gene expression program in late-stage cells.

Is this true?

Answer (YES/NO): NO